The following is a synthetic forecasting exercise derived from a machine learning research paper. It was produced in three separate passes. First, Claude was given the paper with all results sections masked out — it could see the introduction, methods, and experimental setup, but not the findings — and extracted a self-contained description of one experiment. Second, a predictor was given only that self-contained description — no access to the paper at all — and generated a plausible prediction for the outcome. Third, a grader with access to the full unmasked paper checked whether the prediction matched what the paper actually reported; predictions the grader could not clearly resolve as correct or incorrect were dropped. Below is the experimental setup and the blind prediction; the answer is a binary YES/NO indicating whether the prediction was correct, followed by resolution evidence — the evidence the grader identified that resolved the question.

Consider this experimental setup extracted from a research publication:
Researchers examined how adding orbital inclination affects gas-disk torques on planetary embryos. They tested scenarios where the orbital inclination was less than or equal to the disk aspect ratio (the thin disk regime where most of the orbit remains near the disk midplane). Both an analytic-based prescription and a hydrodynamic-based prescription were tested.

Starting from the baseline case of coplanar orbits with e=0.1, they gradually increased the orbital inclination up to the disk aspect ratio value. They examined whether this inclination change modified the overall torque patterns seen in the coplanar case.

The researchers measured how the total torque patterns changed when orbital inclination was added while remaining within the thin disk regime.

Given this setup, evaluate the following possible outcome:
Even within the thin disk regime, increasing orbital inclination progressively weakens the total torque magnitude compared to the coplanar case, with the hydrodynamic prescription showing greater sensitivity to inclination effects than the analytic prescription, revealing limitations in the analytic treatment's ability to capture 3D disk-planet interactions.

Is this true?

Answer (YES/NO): NO